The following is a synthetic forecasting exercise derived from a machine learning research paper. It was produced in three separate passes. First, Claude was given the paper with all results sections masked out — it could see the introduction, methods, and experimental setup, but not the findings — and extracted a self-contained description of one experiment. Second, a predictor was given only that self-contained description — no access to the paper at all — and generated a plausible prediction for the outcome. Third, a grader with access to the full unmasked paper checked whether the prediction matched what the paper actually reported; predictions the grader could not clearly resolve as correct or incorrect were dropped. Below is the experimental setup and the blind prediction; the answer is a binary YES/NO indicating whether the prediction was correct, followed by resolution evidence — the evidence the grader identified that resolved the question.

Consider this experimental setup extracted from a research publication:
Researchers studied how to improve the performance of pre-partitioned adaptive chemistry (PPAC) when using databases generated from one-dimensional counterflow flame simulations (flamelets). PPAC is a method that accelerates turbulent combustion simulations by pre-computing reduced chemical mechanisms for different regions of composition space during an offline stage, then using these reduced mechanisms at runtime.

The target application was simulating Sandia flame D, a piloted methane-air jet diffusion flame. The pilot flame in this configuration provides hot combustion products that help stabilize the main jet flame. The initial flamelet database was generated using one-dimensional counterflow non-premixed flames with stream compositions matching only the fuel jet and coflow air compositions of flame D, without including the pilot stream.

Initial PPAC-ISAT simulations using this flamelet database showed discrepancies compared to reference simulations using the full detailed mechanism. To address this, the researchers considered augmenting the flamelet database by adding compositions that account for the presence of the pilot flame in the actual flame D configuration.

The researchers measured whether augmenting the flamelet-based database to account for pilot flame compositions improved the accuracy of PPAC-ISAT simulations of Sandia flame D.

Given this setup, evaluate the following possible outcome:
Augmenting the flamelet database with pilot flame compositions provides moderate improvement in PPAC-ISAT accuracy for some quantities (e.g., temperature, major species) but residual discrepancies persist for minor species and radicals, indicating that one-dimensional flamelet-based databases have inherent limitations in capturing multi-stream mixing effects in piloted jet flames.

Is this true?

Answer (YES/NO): NO